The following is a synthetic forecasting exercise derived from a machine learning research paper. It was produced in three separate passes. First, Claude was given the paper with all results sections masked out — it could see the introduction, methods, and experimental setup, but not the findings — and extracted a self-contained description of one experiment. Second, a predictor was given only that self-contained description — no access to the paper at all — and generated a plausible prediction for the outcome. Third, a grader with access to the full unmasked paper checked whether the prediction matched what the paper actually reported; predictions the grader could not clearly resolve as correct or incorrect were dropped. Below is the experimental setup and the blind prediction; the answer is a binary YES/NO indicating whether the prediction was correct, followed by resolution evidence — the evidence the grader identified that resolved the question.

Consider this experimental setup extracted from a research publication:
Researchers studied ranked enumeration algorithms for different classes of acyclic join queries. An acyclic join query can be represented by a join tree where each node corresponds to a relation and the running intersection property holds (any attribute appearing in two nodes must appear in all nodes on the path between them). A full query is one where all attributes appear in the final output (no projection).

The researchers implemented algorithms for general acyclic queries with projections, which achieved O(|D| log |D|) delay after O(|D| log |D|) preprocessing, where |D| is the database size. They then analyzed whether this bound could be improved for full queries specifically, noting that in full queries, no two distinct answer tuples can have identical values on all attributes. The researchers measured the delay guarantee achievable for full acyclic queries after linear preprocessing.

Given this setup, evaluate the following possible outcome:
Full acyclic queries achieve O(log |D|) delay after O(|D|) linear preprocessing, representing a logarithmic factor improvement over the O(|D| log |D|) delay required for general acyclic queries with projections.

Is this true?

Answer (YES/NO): YES